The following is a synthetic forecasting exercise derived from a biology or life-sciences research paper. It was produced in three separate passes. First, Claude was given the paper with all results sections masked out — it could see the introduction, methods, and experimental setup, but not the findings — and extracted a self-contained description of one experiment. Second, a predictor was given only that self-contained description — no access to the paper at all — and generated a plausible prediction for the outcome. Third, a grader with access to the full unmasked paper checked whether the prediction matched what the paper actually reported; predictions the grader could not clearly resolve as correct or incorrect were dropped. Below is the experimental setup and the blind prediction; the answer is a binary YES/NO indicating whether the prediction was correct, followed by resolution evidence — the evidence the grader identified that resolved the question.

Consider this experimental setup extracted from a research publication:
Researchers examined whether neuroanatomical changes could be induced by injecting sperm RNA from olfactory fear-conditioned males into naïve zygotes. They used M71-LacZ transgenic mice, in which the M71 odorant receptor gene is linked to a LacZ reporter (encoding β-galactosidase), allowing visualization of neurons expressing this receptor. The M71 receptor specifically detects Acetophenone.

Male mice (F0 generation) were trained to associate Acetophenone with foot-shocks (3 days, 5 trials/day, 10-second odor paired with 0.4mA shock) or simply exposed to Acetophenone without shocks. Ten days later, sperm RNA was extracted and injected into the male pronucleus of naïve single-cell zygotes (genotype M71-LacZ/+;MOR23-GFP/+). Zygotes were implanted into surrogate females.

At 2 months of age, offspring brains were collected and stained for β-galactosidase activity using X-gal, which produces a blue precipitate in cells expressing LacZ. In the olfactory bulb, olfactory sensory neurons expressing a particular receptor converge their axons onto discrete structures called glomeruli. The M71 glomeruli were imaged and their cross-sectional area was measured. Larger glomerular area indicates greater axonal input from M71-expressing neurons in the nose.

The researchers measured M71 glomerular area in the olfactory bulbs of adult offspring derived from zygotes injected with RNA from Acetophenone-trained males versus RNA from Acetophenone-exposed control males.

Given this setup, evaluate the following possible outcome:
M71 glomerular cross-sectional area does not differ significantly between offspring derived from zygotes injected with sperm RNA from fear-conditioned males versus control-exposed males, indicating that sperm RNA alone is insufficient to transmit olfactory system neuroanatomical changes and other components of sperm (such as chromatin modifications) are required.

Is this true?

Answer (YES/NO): NO